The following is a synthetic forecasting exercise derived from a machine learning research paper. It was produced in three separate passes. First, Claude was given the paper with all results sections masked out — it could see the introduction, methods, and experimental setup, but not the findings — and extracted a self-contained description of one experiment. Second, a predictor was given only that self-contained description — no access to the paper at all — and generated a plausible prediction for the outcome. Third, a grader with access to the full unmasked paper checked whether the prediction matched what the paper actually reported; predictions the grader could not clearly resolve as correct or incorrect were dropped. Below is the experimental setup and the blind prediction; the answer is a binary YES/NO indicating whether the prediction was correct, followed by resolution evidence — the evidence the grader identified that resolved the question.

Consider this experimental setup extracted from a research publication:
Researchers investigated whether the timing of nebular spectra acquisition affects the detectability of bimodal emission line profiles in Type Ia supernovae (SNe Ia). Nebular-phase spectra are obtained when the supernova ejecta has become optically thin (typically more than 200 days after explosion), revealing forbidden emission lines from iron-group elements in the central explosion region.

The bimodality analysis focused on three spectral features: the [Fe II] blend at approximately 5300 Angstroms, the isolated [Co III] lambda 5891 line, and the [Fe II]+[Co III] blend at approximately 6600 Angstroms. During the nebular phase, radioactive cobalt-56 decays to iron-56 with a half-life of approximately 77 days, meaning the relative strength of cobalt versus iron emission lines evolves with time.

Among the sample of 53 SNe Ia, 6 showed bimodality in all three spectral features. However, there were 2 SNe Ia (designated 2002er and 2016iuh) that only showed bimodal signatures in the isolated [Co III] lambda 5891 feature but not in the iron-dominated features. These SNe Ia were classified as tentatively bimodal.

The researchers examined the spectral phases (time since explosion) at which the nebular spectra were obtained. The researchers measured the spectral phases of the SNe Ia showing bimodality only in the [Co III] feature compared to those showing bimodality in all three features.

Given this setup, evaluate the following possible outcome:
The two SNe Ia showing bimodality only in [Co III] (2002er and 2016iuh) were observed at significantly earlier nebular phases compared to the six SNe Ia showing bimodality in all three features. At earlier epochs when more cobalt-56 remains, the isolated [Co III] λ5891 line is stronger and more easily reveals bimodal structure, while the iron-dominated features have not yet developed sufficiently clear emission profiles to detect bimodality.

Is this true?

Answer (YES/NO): YES